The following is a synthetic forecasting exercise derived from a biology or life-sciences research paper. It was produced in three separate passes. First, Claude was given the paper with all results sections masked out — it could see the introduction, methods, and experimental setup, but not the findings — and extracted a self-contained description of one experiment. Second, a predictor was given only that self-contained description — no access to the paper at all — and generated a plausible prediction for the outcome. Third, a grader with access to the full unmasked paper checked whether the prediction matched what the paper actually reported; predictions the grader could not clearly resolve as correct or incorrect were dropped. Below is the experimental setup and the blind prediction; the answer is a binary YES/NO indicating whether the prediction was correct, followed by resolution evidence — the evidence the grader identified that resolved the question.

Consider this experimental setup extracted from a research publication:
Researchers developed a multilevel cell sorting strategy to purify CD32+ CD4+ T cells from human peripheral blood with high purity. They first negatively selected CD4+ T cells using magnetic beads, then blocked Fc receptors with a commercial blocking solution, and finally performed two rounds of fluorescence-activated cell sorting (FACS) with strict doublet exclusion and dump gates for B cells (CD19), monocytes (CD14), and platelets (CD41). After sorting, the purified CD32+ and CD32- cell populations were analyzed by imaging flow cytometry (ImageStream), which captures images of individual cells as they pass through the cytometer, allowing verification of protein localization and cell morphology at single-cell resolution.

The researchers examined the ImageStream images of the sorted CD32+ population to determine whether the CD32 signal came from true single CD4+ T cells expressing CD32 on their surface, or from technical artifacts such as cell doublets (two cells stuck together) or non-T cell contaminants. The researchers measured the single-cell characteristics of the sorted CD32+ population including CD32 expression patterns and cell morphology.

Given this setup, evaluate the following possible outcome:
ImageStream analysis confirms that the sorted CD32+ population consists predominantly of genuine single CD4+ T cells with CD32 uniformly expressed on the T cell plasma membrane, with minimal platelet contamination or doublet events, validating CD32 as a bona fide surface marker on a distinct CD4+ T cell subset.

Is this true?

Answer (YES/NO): YES